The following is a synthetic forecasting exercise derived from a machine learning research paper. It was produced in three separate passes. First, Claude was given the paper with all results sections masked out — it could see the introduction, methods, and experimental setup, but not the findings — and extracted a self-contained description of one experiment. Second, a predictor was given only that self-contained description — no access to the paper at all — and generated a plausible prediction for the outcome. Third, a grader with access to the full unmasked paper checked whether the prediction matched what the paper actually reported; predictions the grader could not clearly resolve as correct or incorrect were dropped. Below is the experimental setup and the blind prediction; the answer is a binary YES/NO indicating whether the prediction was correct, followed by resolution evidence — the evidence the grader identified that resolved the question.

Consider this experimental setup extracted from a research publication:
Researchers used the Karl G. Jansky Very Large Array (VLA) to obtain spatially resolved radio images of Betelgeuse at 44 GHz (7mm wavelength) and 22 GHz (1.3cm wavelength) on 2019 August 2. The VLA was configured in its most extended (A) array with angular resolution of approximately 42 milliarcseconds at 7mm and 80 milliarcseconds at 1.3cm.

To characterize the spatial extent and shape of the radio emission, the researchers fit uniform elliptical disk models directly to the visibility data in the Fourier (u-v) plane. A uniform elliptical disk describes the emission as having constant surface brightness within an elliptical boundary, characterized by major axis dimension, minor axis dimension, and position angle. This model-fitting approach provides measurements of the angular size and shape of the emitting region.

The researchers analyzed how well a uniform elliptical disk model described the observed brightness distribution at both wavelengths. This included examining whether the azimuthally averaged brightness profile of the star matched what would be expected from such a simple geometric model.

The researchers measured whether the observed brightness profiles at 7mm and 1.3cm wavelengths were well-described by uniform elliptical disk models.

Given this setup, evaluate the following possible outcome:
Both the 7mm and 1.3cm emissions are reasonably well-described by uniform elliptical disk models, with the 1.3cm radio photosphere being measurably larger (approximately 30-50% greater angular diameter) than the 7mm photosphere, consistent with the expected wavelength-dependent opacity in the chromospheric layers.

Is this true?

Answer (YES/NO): NO